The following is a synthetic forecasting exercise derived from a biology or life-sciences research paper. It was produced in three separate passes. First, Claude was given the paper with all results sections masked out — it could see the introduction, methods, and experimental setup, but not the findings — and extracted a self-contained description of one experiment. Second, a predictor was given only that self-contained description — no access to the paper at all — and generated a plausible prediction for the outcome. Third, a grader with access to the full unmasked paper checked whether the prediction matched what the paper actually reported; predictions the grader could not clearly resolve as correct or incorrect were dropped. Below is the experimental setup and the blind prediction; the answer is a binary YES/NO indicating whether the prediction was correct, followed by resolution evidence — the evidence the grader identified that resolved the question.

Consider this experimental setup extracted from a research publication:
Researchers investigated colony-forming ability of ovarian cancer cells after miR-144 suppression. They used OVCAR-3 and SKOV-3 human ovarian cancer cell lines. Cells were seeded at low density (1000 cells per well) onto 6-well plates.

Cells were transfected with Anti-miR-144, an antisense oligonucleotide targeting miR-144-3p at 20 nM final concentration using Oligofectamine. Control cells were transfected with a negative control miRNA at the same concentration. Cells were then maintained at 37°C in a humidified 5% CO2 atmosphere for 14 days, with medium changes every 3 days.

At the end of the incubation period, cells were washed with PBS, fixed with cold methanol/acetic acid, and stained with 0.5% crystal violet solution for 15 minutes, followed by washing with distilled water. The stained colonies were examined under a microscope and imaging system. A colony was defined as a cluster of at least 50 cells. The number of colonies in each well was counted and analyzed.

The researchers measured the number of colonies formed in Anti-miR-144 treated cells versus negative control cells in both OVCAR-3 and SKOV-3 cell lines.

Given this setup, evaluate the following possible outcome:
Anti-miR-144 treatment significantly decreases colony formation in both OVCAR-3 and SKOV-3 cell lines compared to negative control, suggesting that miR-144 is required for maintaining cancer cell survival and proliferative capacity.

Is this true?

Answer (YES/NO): NO